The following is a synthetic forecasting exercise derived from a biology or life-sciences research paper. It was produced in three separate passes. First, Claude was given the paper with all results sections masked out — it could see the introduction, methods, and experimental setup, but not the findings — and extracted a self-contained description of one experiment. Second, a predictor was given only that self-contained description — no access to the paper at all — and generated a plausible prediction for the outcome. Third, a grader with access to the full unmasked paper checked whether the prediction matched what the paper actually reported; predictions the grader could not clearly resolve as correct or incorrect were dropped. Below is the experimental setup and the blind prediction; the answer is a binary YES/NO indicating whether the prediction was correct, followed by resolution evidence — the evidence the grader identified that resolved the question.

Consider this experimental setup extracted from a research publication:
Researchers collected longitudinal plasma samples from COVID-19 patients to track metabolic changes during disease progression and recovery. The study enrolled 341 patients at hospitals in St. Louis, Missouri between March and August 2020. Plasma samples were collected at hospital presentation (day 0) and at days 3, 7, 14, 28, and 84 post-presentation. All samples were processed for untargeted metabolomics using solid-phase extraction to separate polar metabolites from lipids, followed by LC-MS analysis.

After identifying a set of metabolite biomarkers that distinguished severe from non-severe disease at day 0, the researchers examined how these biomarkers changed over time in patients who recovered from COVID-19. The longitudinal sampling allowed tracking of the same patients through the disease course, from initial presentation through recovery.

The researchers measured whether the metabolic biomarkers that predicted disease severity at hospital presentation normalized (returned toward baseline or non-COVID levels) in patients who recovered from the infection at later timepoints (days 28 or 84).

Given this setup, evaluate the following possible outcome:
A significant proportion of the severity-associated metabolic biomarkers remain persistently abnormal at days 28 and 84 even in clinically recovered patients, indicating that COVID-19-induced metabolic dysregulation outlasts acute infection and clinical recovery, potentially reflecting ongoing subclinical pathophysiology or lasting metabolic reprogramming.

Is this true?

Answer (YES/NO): NO